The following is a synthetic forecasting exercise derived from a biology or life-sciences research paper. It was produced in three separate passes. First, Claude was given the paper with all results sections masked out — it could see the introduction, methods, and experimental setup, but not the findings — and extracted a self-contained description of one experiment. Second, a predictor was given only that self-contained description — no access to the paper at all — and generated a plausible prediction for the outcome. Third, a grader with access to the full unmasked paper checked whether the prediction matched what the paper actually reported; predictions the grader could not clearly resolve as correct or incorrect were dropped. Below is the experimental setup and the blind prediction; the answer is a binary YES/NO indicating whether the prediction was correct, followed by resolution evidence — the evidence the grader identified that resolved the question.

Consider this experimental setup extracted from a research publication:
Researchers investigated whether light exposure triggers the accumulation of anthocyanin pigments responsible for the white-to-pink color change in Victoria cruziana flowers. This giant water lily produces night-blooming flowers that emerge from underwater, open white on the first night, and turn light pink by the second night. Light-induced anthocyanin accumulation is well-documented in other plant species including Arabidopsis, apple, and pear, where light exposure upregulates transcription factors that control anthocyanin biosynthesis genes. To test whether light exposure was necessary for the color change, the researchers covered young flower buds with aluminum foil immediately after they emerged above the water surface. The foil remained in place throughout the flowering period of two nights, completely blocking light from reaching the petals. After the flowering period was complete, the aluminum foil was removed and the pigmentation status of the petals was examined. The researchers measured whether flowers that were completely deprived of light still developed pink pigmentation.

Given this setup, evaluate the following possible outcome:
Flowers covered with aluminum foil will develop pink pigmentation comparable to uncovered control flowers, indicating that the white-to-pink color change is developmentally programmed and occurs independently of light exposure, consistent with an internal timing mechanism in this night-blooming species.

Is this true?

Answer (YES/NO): NO